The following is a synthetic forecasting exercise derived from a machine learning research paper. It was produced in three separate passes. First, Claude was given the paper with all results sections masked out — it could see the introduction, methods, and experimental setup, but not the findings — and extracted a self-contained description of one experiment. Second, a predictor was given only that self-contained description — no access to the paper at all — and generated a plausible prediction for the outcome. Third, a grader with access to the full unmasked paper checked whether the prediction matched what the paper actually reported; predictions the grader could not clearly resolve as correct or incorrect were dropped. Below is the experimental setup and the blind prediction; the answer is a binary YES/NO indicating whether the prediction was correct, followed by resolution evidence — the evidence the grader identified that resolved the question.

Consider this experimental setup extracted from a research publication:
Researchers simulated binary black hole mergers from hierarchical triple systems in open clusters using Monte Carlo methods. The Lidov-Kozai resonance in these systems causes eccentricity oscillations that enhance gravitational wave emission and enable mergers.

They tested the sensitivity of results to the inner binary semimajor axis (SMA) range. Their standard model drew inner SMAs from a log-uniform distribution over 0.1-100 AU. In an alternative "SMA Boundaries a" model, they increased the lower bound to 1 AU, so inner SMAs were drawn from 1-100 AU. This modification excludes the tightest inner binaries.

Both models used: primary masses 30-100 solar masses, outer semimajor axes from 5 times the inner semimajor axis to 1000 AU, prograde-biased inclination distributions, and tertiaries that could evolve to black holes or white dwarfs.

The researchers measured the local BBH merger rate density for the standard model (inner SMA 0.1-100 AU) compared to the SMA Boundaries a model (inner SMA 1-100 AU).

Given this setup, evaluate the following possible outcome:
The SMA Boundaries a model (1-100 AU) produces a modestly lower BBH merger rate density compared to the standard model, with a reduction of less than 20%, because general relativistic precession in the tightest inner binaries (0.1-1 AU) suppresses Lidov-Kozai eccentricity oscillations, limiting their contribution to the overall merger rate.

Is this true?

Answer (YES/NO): NO